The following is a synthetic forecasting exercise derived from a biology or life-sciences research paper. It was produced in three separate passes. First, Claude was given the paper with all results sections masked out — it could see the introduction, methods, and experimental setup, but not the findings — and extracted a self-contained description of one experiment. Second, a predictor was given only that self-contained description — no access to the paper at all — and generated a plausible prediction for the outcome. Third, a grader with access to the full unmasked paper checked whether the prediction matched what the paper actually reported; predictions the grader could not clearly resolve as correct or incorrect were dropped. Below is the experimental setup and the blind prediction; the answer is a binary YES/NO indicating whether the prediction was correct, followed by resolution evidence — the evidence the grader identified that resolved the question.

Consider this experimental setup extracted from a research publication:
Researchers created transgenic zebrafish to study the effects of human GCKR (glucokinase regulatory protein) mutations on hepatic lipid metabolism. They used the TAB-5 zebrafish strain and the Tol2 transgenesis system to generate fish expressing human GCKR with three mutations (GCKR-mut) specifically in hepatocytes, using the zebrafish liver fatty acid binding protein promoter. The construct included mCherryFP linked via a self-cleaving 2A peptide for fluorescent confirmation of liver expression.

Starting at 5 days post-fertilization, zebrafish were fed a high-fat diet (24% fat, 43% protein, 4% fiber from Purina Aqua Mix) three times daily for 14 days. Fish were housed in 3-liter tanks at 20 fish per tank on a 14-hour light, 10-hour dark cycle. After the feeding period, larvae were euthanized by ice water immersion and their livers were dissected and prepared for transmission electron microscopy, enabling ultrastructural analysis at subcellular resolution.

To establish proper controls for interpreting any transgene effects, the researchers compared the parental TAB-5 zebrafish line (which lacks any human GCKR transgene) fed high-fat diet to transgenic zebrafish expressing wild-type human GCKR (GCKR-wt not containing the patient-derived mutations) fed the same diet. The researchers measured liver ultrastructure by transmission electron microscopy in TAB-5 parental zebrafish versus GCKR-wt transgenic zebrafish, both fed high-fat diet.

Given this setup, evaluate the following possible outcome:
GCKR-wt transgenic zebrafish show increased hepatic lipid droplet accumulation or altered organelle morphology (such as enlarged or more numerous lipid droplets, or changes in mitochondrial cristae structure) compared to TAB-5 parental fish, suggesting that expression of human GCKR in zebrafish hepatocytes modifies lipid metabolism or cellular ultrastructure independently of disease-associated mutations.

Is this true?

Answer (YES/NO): NO